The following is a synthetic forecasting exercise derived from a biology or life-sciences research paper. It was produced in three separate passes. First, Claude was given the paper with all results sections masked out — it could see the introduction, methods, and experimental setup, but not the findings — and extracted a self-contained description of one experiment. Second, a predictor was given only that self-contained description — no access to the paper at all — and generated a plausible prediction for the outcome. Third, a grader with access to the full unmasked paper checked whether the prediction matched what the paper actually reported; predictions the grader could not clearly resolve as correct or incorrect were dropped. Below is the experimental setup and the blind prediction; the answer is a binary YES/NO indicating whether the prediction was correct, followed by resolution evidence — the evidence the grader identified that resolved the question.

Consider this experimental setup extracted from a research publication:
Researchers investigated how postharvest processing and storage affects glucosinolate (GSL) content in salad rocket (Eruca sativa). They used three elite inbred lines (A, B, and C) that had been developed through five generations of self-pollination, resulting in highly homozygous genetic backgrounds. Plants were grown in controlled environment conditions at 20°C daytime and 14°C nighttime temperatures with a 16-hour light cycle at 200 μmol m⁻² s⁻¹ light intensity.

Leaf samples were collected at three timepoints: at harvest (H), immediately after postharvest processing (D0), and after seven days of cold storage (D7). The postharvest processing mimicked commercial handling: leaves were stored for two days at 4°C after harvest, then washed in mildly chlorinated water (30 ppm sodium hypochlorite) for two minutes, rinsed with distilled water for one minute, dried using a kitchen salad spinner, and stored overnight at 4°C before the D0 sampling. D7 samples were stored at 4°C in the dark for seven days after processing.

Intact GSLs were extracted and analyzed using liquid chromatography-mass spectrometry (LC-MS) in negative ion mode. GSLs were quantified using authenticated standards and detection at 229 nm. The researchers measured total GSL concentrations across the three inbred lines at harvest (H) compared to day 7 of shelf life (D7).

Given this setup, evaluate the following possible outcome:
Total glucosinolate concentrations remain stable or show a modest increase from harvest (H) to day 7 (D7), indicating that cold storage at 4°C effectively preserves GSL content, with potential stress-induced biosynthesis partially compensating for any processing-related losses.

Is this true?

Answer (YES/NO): NO